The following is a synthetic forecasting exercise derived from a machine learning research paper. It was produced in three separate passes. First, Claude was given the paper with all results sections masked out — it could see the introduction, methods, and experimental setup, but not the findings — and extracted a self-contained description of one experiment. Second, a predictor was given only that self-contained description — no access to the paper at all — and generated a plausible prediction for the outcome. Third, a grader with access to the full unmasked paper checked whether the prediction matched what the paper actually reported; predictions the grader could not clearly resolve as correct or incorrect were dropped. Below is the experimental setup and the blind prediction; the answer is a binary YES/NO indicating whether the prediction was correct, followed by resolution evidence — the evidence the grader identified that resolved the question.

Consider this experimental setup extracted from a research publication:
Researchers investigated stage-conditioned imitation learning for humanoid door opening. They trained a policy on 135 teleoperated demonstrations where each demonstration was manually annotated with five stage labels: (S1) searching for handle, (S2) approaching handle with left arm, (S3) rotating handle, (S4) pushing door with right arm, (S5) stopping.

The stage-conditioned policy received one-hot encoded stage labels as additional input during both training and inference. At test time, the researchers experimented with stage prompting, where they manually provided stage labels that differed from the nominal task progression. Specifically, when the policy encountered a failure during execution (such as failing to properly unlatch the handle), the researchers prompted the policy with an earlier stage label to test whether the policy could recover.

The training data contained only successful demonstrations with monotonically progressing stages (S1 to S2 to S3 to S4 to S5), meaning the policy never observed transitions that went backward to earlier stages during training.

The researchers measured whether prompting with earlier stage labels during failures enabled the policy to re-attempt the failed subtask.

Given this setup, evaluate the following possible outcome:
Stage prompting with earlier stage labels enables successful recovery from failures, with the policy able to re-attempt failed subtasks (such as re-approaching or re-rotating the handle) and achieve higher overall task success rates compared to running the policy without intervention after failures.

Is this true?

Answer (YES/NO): YES